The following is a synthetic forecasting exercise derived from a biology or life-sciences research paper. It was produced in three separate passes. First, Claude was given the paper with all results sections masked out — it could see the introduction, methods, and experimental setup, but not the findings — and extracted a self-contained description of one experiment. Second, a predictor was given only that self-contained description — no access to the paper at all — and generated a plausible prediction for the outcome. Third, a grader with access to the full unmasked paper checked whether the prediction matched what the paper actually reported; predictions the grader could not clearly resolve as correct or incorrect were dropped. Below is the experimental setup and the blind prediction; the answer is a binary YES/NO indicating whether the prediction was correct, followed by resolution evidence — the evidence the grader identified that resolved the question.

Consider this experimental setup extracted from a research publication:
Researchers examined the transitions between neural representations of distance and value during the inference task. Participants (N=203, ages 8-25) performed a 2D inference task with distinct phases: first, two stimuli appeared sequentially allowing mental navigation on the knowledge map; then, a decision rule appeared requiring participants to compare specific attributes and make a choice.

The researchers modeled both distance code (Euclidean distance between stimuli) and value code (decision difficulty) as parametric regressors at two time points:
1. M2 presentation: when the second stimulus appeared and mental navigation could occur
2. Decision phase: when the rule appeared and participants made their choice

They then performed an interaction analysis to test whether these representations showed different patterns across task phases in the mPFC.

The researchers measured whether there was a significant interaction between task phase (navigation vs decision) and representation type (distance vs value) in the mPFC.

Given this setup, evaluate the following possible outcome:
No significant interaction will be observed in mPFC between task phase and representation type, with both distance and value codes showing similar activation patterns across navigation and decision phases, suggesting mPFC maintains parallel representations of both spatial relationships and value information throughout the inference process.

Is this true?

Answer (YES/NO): NO